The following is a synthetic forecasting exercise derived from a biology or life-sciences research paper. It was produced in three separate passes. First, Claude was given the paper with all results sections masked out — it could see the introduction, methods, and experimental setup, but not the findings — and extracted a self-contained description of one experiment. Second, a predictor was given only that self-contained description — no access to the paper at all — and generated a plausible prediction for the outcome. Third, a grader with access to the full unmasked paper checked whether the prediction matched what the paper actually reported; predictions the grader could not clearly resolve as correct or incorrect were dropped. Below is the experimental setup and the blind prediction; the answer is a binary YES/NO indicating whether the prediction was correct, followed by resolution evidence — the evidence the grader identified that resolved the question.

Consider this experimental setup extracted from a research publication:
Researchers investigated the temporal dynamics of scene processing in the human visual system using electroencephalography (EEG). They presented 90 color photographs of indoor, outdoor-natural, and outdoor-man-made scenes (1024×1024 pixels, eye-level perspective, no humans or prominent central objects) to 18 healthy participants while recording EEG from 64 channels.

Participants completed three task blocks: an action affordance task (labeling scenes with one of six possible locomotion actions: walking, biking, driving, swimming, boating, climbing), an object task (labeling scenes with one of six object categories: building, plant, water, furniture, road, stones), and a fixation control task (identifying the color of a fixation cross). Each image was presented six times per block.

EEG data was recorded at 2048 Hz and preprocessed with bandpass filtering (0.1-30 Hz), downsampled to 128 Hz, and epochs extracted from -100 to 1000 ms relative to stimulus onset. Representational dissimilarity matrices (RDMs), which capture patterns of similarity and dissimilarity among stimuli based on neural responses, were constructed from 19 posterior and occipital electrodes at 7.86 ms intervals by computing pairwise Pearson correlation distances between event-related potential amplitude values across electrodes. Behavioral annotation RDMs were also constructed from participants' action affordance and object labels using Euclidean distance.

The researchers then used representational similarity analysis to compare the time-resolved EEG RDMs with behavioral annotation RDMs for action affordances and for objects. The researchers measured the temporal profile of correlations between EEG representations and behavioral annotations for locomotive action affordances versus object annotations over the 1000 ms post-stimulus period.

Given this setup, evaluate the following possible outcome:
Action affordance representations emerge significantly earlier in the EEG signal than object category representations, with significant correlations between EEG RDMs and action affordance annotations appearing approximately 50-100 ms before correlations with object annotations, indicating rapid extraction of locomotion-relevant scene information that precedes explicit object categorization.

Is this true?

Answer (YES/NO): NO